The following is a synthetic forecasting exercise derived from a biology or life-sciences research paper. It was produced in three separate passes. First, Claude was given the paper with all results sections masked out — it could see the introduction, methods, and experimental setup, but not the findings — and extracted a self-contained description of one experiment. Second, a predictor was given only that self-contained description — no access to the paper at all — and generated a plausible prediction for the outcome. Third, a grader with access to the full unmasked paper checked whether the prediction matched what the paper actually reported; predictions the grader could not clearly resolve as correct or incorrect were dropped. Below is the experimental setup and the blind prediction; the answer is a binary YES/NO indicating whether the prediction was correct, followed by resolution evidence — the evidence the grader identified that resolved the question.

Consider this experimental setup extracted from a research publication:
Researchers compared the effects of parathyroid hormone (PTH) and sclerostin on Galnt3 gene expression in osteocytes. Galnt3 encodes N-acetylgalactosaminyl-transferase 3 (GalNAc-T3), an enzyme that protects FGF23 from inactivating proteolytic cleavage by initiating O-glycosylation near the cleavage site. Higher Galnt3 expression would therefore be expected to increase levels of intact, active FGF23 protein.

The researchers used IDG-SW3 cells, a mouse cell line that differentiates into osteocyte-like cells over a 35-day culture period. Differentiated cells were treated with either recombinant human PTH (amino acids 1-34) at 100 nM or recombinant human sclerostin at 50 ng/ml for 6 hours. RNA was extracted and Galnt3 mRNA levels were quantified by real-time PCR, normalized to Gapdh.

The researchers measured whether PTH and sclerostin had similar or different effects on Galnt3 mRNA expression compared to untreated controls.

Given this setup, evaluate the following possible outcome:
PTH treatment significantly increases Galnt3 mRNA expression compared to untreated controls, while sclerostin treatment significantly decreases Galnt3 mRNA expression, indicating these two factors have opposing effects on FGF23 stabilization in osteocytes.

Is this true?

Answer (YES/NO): NO